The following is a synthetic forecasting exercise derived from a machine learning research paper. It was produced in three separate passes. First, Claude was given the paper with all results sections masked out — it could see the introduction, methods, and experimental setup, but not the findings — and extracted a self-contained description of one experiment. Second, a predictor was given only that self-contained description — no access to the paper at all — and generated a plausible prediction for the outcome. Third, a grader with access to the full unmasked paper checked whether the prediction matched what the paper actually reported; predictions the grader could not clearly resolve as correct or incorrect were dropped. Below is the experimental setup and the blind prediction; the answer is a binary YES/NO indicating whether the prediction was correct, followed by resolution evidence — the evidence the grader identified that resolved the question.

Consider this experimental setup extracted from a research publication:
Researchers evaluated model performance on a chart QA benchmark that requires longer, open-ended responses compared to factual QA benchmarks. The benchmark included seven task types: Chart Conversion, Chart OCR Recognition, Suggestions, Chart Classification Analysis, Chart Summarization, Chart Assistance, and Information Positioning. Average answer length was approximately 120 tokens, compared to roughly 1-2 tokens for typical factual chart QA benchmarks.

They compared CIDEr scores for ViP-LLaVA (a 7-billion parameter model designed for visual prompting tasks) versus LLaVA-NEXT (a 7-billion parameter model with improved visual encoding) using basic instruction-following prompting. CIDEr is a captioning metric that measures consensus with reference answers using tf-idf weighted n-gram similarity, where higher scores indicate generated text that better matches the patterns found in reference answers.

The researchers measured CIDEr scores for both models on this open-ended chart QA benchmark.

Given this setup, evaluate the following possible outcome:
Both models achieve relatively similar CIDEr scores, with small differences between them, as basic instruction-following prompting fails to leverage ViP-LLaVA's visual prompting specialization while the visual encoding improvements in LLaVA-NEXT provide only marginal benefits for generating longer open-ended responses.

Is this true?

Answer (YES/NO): NO